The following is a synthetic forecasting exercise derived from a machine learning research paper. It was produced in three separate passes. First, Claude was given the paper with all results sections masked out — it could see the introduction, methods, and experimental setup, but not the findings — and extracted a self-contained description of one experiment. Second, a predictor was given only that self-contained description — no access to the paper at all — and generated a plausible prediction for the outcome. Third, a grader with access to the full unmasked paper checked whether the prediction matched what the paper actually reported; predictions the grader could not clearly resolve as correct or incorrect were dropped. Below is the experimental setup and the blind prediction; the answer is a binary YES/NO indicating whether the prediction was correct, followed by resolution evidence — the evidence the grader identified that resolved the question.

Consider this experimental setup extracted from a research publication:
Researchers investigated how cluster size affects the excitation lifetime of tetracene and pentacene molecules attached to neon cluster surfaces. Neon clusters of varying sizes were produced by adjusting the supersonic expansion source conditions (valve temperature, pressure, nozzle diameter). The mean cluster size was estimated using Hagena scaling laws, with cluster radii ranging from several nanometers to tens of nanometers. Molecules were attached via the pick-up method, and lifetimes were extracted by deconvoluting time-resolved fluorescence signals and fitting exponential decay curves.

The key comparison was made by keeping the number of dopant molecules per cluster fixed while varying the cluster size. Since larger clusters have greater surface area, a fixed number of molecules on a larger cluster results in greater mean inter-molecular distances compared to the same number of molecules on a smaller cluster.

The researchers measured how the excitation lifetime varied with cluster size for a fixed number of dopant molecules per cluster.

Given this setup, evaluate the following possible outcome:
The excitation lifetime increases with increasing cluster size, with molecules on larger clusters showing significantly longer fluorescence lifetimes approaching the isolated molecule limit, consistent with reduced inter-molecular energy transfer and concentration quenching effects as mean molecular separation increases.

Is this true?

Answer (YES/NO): YES